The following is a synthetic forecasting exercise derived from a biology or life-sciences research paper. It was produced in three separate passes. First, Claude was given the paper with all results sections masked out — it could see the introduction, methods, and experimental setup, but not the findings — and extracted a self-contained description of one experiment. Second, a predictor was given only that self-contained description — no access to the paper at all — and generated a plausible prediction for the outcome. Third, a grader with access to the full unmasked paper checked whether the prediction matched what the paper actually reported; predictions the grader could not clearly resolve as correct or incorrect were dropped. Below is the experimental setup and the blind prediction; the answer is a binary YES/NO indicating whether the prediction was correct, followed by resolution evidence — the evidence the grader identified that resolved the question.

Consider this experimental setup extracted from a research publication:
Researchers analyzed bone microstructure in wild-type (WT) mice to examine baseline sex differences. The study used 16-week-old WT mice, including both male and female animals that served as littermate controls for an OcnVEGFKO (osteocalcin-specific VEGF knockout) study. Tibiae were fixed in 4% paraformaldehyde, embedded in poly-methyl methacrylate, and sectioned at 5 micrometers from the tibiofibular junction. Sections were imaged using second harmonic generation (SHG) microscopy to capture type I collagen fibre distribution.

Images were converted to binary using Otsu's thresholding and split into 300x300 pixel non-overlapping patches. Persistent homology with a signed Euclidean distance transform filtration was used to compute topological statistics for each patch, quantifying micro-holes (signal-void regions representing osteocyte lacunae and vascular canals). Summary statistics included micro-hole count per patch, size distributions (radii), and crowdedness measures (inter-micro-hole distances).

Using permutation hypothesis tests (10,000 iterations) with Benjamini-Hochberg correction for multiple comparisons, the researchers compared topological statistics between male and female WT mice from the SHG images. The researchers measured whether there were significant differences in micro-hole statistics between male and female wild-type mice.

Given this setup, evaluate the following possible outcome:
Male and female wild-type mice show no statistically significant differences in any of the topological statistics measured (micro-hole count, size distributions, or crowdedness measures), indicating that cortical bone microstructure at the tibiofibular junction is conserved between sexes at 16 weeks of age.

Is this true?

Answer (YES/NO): NO